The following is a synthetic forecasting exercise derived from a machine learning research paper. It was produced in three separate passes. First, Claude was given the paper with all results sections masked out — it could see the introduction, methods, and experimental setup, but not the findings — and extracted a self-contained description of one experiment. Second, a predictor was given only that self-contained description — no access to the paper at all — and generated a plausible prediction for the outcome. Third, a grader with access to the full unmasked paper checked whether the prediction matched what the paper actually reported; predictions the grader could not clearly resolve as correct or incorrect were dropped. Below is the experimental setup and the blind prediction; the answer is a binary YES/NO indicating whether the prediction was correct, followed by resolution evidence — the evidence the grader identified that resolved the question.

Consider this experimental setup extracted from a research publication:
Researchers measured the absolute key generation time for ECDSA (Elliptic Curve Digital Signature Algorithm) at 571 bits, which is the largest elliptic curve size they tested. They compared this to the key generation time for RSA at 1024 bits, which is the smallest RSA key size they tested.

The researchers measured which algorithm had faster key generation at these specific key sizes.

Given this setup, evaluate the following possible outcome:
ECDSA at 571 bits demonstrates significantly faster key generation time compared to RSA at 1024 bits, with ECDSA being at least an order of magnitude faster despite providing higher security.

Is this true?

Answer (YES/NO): NO